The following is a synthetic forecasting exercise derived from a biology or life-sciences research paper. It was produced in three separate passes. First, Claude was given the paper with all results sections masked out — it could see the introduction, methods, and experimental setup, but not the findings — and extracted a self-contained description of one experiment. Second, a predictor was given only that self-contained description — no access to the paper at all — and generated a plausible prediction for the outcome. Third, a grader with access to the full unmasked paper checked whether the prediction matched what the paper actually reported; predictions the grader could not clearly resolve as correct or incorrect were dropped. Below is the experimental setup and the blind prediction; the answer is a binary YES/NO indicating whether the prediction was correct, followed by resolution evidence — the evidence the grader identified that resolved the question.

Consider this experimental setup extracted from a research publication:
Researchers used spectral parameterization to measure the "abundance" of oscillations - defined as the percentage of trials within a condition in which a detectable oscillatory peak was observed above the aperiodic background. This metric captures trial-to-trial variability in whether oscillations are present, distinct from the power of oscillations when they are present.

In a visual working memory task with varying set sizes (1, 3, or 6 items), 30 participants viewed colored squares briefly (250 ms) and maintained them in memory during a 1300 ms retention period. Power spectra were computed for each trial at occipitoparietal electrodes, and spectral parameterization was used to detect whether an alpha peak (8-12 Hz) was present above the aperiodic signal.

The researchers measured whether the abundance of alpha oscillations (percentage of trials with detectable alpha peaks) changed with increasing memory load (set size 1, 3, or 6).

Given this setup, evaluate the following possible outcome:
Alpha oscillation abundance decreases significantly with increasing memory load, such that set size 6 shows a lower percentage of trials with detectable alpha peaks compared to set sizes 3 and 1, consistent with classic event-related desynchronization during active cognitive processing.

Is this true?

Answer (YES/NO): NO